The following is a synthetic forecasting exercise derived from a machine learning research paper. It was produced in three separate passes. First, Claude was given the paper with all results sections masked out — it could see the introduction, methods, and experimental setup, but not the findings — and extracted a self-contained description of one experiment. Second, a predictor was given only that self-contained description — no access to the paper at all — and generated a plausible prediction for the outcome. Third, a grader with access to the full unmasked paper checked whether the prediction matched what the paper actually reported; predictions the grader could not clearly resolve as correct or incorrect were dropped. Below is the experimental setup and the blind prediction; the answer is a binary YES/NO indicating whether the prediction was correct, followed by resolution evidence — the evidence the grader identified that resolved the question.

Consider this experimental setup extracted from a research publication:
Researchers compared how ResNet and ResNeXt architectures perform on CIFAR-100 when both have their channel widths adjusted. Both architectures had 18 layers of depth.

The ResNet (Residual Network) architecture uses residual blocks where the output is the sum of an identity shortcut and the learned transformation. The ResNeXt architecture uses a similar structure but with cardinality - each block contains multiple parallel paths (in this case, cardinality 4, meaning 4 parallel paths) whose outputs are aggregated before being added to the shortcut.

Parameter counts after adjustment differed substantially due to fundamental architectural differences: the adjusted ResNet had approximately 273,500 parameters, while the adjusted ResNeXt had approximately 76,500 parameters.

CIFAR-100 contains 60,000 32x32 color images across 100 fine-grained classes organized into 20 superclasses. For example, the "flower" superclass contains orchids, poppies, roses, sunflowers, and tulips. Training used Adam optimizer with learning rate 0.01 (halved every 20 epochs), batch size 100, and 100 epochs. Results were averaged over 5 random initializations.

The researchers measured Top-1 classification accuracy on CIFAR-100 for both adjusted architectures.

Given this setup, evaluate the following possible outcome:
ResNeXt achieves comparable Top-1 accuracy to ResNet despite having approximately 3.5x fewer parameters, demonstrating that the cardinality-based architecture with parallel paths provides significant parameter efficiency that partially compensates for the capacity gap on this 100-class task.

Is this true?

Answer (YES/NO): NO